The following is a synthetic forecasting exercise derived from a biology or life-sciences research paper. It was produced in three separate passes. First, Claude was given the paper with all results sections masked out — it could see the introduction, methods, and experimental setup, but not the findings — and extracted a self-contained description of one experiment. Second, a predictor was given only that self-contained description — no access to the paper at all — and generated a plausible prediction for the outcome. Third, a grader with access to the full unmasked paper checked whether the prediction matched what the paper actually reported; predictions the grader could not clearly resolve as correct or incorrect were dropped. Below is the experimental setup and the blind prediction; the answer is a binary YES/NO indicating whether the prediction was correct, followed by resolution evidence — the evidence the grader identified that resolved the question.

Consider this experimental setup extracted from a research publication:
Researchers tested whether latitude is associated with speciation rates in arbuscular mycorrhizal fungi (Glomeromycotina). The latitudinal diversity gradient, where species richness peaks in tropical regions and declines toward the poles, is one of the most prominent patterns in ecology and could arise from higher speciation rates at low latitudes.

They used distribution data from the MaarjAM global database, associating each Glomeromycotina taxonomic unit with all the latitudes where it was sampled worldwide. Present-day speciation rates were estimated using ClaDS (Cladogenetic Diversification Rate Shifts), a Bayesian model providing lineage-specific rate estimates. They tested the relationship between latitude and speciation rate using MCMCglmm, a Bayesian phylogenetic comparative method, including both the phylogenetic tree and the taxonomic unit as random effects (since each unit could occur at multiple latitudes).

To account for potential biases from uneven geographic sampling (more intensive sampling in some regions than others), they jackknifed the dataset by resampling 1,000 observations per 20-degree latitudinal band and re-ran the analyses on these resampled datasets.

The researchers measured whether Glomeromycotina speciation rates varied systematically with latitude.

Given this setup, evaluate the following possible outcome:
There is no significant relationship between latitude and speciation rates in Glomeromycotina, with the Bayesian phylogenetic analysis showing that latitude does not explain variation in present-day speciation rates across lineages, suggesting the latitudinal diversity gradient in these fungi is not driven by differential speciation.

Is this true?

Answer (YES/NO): YES